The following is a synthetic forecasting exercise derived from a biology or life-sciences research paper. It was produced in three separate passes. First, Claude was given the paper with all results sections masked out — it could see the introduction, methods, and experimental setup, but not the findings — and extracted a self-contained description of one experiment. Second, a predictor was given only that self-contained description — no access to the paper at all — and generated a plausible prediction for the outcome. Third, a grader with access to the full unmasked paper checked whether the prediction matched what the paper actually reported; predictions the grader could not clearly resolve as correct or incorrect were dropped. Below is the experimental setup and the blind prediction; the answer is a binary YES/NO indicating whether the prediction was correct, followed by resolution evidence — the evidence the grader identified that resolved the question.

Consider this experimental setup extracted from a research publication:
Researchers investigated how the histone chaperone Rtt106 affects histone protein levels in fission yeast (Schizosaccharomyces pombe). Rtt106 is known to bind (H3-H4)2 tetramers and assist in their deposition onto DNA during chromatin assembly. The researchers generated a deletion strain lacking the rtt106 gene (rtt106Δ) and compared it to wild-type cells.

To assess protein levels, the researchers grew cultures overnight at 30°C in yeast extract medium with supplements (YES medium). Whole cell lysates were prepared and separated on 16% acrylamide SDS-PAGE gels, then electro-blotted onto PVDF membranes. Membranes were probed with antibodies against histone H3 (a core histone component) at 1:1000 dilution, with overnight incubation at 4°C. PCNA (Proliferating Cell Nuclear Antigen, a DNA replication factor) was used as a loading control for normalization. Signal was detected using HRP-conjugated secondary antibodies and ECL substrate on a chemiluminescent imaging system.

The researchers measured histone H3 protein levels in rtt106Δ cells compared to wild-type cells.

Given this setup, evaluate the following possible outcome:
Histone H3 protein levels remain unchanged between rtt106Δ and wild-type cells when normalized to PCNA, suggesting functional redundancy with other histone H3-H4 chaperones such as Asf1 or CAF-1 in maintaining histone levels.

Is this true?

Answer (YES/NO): NO